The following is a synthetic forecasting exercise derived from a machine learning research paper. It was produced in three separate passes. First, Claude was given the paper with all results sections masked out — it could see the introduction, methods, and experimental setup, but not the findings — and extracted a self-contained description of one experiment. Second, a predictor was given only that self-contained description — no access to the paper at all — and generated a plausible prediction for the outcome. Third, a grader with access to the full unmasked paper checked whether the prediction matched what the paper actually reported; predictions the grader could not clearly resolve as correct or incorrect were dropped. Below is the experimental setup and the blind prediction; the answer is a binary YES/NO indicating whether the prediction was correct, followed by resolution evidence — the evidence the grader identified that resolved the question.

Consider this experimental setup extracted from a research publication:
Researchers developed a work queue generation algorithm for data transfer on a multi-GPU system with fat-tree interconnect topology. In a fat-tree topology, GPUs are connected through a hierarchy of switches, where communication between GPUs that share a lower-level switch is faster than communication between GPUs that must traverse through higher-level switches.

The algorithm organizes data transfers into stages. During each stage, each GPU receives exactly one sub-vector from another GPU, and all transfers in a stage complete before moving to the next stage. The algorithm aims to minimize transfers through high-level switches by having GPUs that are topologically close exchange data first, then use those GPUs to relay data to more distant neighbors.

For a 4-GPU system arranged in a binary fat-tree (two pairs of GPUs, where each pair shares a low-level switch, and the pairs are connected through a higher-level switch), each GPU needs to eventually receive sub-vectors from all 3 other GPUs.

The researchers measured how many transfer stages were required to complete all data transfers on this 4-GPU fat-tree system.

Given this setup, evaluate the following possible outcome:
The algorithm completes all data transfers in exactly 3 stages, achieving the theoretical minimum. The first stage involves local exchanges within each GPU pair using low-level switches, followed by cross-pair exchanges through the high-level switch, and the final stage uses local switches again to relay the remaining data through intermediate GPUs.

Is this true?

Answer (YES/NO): YES